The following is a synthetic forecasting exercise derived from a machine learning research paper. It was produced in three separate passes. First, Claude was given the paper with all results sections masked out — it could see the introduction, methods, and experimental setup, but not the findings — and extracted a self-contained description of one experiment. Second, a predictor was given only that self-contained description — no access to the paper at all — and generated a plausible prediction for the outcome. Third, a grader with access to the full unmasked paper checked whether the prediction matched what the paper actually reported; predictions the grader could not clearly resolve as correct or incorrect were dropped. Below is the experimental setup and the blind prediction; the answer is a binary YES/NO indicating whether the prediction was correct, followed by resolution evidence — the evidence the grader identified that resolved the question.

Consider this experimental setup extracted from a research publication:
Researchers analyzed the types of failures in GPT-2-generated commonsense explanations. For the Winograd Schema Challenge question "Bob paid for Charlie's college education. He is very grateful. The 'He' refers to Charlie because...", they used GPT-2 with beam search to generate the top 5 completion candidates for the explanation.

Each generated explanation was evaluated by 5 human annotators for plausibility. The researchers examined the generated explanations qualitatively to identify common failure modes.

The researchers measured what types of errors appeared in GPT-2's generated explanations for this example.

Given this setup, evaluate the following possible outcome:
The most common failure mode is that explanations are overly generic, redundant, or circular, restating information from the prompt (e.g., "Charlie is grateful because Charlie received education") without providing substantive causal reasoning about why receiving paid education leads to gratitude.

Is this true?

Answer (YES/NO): NO